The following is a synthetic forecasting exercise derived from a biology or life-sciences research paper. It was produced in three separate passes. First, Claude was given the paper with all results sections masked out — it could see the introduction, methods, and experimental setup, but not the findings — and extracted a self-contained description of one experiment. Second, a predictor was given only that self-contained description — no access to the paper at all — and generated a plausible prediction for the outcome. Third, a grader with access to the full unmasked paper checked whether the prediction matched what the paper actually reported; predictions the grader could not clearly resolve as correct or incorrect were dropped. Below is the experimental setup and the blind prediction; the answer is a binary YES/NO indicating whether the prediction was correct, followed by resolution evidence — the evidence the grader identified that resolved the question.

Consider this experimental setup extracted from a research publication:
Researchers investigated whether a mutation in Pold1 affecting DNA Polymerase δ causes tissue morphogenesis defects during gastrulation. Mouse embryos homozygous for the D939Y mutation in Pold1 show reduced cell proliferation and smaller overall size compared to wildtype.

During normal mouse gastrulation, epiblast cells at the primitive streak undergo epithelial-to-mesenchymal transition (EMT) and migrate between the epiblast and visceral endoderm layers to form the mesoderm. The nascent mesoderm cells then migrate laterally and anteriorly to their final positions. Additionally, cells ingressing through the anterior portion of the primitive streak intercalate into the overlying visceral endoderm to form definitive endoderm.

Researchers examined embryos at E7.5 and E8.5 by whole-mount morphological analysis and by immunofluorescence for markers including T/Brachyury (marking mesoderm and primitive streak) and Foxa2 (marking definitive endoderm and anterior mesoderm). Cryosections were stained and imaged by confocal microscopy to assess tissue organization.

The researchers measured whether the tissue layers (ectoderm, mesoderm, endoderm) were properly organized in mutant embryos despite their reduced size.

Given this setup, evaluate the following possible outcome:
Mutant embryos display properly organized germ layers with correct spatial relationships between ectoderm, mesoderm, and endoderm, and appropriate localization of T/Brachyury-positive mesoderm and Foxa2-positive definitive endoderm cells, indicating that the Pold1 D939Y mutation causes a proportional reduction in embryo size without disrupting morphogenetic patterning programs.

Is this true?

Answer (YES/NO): NO